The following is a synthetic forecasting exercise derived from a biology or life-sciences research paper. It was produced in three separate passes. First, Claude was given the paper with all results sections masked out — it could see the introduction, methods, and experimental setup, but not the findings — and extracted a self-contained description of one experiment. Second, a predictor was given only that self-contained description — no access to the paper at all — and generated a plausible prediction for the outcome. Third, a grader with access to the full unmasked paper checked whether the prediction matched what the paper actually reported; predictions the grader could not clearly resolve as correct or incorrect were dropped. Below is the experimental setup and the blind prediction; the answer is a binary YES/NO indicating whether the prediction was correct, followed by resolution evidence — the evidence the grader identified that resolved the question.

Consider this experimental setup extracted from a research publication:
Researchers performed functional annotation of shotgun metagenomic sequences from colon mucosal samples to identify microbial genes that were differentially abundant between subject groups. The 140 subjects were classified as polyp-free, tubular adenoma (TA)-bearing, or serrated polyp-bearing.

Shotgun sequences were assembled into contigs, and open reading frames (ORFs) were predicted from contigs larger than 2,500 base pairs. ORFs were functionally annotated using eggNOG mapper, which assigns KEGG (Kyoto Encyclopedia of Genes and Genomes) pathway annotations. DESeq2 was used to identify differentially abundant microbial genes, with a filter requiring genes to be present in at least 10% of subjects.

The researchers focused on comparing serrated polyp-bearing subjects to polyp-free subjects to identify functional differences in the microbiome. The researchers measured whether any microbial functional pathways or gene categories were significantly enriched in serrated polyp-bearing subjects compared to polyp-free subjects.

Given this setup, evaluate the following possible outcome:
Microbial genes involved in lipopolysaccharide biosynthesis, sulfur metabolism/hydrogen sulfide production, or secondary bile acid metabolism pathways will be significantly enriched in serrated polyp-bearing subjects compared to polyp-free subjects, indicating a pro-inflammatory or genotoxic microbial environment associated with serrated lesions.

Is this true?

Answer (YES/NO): NO